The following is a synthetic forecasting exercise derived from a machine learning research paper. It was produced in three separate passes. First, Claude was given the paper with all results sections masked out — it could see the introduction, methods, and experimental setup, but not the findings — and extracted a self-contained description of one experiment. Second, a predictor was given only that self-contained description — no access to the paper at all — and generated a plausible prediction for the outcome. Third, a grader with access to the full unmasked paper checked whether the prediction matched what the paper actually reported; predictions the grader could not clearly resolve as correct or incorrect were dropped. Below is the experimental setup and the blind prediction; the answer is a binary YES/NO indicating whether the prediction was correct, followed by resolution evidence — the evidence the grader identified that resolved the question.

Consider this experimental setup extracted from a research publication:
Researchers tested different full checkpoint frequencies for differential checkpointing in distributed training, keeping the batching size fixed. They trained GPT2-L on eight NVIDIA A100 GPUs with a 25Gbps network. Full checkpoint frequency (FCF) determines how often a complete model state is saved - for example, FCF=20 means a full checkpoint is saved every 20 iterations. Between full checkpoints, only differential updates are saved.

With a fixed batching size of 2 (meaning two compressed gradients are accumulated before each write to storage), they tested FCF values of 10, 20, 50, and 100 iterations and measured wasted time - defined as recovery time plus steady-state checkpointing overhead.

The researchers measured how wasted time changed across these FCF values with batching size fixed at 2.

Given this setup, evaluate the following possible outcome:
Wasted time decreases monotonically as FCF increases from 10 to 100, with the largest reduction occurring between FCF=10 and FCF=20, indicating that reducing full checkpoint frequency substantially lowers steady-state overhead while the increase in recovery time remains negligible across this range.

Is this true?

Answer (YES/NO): NO